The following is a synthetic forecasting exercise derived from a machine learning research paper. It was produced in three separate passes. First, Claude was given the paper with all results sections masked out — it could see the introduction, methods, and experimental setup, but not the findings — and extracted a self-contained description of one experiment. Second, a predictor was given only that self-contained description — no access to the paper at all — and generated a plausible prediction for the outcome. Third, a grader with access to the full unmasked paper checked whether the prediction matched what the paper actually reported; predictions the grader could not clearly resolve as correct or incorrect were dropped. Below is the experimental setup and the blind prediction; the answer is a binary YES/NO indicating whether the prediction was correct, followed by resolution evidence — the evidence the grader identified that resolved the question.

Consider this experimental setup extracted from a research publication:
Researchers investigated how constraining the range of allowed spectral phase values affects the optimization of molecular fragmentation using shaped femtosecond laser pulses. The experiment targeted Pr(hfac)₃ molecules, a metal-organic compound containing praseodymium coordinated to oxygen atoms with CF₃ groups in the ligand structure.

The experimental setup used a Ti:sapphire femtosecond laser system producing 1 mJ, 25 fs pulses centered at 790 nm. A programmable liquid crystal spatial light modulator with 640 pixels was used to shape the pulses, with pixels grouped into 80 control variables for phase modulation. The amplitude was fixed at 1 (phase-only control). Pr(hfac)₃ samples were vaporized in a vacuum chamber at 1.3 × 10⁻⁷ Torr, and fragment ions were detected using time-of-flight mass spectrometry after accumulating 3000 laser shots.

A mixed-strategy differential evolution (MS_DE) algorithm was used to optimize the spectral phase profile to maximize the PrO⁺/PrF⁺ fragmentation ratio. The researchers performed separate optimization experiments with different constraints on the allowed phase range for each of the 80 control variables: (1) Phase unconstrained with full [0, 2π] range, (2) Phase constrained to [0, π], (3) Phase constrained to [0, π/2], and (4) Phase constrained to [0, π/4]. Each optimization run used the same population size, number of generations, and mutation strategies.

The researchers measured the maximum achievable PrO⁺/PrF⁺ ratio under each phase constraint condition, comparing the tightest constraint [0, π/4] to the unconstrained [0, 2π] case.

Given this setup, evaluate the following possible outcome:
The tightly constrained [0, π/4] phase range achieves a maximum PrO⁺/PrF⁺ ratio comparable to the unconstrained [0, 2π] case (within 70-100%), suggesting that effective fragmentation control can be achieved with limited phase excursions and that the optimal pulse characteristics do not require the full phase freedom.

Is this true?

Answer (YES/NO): YES